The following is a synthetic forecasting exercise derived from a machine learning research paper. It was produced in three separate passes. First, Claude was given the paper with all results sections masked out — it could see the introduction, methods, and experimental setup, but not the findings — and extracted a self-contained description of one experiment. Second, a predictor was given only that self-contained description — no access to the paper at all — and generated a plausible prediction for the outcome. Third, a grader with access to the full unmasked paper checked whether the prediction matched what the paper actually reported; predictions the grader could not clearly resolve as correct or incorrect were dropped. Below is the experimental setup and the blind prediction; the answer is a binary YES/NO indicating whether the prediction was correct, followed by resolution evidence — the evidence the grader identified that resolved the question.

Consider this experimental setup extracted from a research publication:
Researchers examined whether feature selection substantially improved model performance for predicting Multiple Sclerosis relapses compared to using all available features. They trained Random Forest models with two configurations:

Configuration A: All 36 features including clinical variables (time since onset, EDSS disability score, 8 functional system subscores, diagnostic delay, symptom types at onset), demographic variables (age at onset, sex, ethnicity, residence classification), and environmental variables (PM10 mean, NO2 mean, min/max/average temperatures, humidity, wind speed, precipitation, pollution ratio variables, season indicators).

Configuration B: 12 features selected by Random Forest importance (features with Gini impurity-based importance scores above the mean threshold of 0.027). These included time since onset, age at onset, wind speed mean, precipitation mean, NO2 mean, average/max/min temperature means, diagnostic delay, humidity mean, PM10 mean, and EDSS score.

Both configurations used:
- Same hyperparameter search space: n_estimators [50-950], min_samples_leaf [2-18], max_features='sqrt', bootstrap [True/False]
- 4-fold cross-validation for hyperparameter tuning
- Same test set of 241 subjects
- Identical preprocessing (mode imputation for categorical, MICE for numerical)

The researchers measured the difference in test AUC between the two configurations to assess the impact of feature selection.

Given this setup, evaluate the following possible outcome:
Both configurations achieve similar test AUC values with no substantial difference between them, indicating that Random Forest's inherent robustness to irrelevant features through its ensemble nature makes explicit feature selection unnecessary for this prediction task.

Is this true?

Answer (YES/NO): NO